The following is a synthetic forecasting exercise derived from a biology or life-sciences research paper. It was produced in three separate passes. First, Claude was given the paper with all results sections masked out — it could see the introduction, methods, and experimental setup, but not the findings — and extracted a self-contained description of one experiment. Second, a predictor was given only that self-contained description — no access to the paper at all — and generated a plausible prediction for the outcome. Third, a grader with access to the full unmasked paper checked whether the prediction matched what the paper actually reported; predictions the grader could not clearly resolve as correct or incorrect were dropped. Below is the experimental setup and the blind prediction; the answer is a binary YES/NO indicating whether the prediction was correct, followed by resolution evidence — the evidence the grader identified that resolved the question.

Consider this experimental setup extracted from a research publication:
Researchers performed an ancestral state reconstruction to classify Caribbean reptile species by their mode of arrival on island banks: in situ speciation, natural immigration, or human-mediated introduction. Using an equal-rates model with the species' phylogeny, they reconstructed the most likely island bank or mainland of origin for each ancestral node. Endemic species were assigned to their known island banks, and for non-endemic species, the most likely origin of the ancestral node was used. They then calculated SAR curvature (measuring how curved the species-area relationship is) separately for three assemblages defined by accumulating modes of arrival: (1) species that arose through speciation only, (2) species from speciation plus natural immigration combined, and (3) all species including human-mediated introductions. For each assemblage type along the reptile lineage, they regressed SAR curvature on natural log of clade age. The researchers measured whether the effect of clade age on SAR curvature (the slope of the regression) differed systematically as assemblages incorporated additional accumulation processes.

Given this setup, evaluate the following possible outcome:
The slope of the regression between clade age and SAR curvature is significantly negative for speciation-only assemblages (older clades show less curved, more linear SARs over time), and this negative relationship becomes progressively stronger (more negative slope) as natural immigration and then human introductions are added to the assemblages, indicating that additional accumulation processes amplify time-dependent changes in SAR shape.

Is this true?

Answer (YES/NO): YES